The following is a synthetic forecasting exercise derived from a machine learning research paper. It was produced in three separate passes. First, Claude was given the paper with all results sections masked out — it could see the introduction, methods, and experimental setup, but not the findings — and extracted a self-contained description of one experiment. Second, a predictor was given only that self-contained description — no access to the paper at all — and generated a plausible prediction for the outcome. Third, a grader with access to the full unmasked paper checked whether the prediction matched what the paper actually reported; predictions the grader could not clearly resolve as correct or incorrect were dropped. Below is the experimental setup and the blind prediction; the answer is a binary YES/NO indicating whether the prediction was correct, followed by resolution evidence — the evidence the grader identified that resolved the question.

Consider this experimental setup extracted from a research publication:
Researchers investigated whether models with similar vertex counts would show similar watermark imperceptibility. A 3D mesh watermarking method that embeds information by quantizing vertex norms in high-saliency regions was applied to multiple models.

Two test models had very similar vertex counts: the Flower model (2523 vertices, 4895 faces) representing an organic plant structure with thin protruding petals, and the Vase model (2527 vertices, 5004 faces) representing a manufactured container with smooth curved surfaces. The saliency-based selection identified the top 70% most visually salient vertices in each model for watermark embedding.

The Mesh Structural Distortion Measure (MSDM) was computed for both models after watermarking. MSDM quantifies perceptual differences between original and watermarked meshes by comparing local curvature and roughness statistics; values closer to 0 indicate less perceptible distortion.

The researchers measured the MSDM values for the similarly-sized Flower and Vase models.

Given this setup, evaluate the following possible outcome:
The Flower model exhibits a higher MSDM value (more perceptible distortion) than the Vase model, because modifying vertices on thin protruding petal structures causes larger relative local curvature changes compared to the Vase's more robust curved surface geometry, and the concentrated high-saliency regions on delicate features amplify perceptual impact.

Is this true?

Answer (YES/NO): NO